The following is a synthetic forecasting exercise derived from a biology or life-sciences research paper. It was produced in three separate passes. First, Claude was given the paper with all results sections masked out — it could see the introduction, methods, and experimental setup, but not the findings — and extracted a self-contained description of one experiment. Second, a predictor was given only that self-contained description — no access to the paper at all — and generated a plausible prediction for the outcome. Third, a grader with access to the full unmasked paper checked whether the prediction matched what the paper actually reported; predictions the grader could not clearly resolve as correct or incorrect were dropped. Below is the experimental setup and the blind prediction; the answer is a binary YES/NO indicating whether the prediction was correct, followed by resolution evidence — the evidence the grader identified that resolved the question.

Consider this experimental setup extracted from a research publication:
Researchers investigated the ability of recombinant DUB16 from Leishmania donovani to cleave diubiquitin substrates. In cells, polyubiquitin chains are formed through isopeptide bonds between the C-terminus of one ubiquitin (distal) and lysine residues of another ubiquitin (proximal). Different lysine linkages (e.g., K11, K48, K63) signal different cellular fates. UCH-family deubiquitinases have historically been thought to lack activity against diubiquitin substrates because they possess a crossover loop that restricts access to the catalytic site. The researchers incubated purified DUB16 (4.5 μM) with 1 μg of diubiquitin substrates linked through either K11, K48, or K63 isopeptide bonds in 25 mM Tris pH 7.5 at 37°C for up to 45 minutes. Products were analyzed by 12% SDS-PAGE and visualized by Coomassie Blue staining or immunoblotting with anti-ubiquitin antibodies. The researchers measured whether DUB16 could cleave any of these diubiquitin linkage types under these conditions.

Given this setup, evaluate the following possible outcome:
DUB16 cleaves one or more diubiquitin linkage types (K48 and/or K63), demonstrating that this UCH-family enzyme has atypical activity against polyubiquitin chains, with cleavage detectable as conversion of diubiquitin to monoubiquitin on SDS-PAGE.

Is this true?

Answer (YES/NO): YES